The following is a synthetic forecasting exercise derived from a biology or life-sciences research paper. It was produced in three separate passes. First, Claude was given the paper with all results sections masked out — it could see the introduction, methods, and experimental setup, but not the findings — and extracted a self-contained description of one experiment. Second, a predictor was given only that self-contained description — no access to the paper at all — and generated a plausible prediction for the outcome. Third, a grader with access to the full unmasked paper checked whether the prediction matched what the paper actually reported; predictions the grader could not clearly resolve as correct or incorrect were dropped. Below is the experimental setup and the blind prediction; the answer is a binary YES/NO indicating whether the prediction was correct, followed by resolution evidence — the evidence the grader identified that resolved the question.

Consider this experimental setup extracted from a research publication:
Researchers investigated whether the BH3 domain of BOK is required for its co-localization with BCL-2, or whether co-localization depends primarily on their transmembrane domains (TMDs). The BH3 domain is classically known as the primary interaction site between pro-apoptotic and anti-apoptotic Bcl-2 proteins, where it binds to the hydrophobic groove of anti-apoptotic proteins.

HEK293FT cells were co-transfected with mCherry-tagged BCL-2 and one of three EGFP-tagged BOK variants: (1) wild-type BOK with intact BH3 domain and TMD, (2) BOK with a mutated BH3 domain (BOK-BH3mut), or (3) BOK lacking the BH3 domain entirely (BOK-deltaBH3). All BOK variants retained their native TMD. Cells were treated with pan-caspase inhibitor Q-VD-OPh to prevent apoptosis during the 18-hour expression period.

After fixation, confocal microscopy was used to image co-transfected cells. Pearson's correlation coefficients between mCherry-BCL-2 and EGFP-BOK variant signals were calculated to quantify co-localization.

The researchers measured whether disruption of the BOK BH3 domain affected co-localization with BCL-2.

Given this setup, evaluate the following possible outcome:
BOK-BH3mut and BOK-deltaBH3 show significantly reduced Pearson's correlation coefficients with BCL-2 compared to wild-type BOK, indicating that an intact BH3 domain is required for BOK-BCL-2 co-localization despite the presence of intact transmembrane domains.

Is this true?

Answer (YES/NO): NO